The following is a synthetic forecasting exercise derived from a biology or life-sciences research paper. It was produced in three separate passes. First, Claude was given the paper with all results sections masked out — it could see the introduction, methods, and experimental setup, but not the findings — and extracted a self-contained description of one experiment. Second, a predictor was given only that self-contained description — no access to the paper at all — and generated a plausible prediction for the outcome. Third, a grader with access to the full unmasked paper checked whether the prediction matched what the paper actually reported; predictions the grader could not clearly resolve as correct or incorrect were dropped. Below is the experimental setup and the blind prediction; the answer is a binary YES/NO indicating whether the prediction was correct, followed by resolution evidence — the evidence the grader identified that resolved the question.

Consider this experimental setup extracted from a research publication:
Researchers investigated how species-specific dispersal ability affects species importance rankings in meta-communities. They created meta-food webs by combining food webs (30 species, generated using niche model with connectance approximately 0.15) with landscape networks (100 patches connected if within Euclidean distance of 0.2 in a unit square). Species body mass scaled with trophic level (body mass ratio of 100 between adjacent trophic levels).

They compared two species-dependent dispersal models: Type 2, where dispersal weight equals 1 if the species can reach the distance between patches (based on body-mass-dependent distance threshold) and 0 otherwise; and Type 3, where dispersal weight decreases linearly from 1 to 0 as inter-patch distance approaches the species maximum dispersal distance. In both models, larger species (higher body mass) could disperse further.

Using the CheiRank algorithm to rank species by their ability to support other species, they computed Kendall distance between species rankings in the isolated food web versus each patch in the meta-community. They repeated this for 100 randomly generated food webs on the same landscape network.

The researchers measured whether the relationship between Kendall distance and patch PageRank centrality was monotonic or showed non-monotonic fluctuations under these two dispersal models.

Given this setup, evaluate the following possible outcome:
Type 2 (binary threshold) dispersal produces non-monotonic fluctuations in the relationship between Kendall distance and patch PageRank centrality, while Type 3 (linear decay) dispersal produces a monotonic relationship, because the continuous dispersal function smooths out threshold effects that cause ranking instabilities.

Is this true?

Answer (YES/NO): NO